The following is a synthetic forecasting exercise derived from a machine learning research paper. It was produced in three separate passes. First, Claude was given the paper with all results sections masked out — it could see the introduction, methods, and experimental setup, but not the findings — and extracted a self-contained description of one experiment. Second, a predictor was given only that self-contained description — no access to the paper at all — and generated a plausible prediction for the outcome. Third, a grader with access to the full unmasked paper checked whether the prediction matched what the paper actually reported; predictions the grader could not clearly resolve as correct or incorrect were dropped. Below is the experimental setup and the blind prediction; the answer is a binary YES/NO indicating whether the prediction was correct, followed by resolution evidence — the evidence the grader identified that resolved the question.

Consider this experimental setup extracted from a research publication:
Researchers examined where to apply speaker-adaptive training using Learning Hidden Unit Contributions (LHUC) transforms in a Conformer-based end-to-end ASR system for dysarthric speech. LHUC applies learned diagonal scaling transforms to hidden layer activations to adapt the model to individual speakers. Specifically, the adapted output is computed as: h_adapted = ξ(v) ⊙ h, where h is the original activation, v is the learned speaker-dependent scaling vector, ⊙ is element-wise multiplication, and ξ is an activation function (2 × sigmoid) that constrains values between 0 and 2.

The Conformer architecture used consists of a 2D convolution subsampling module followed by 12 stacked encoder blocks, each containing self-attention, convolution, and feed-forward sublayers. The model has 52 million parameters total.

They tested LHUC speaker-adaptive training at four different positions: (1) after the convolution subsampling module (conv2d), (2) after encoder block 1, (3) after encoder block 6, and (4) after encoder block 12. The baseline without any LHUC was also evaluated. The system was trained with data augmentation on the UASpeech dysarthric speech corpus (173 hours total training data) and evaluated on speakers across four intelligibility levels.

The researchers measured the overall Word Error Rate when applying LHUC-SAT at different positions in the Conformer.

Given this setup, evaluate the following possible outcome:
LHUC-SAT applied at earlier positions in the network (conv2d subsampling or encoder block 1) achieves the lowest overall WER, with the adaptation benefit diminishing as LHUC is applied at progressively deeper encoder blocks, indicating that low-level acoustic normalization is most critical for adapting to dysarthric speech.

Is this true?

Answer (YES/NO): NO